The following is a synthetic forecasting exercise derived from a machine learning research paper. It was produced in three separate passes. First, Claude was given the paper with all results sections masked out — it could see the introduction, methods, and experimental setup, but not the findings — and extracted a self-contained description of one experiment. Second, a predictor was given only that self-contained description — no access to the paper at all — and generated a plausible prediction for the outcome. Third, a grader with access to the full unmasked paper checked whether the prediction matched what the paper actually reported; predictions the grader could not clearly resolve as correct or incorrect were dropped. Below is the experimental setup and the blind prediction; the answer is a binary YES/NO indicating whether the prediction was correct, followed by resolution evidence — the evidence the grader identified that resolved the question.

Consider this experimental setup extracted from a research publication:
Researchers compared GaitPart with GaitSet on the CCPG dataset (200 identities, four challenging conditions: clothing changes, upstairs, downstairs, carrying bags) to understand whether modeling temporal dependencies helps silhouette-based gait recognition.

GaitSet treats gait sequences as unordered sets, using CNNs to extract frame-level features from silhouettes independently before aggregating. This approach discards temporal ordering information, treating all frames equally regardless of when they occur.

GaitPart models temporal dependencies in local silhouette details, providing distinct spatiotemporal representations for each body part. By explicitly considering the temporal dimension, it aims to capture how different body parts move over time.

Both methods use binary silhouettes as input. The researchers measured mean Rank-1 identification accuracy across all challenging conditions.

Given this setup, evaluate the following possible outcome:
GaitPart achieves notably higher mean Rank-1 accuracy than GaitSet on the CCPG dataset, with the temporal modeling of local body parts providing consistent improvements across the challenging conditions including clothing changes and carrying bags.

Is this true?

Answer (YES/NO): YES